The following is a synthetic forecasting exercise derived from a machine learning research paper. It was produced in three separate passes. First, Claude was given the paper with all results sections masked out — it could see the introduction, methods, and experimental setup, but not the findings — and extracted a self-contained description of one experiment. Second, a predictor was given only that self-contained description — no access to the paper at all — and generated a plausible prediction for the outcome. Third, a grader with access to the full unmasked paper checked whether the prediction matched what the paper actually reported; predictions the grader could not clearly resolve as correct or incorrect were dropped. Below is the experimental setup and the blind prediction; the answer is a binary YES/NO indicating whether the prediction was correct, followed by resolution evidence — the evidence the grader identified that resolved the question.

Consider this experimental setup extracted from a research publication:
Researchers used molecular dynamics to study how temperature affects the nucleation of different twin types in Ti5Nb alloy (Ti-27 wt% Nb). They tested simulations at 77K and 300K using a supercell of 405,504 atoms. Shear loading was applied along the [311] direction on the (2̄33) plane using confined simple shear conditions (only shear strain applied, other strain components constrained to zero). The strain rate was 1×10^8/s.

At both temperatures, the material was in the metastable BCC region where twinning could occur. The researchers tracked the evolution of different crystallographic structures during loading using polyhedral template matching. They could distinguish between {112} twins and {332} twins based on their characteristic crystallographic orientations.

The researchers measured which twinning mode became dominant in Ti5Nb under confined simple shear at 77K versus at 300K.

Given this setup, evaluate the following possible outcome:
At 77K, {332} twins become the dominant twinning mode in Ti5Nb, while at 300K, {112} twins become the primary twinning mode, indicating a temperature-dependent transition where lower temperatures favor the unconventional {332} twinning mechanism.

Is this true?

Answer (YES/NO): NO